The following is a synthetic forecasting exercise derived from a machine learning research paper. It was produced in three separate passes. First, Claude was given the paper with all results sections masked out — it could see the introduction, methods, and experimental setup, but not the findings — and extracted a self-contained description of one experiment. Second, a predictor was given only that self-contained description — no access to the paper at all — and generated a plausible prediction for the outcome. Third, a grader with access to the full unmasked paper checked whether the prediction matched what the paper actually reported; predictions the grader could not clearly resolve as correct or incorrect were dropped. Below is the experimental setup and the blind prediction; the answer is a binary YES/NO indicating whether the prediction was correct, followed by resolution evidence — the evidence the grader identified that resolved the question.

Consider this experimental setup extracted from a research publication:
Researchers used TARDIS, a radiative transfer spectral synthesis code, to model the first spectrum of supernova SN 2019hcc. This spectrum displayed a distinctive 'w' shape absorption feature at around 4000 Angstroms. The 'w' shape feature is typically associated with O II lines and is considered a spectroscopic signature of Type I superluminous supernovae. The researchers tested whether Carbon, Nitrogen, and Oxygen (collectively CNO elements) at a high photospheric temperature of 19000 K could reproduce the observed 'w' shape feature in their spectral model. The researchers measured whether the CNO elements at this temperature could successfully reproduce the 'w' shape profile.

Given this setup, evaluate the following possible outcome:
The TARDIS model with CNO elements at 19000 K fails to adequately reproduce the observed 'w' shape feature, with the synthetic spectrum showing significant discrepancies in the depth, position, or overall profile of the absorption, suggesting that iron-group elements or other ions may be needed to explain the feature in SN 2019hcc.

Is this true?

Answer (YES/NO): NO